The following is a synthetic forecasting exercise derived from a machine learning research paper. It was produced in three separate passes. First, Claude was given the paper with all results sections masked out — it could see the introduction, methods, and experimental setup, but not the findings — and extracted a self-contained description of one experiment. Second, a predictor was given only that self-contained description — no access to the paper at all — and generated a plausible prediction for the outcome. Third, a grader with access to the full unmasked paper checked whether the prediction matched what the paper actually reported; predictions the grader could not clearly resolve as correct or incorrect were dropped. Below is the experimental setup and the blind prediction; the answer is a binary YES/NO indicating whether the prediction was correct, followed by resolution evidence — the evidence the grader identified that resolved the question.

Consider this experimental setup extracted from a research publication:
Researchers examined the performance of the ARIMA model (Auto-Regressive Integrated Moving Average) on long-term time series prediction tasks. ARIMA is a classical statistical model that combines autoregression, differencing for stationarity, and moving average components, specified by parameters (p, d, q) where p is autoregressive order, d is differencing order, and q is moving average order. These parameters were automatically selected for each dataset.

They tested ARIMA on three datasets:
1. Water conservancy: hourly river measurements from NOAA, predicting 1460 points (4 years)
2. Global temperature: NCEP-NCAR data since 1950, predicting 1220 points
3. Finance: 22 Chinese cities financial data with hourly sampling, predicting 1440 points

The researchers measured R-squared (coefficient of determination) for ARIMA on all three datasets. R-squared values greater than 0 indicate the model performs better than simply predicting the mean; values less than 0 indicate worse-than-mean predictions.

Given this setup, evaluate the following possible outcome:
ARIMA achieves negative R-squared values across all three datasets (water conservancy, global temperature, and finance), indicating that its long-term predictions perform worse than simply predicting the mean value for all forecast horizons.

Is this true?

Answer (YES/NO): YES